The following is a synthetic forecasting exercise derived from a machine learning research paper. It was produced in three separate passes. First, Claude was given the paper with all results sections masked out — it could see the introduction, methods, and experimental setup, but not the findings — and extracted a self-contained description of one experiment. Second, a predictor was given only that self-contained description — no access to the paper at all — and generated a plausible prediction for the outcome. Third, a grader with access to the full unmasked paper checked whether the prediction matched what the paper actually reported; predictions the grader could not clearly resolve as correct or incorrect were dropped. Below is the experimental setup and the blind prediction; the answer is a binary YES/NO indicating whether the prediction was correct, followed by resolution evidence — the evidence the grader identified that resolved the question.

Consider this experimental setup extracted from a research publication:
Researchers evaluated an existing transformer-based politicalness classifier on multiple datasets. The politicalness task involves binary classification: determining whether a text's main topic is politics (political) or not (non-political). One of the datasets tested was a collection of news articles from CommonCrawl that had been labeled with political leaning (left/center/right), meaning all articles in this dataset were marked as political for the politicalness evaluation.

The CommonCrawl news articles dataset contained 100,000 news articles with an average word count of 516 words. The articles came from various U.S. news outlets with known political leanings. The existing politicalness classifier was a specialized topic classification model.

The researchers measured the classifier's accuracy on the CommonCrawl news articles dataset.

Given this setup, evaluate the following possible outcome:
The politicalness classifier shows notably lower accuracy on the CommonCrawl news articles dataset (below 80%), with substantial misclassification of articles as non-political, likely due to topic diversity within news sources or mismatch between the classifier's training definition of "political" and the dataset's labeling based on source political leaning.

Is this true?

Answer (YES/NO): YES